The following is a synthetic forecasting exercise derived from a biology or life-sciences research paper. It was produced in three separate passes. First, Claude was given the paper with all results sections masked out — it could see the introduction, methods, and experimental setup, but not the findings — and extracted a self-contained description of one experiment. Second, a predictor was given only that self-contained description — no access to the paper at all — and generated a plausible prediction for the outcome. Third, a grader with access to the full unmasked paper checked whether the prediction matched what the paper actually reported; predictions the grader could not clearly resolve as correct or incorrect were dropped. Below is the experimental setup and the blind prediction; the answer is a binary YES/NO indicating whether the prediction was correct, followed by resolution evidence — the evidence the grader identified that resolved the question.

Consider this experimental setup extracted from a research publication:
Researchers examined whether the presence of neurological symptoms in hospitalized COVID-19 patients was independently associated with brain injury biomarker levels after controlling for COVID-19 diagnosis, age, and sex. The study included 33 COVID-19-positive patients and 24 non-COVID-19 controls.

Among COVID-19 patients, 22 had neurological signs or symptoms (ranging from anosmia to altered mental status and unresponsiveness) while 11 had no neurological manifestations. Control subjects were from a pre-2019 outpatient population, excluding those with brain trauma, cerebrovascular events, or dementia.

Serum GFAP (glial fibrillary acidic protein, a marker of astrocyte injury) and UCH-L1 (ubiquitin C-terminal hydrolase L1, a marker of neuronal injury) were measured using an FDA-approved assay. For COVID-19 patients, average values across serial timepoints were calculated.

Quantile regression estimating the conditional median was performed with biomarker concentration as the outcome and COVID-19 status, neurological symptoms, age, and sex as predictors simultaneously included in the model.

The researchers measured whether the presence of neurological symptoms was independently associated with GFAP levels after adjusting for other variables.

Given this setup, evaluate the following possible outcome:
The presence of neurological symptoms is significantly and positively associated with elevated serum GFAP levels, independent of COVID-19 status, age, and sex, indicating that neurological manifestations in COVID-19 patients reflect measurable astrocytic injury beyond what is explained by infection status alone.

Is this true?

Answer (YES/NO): NO